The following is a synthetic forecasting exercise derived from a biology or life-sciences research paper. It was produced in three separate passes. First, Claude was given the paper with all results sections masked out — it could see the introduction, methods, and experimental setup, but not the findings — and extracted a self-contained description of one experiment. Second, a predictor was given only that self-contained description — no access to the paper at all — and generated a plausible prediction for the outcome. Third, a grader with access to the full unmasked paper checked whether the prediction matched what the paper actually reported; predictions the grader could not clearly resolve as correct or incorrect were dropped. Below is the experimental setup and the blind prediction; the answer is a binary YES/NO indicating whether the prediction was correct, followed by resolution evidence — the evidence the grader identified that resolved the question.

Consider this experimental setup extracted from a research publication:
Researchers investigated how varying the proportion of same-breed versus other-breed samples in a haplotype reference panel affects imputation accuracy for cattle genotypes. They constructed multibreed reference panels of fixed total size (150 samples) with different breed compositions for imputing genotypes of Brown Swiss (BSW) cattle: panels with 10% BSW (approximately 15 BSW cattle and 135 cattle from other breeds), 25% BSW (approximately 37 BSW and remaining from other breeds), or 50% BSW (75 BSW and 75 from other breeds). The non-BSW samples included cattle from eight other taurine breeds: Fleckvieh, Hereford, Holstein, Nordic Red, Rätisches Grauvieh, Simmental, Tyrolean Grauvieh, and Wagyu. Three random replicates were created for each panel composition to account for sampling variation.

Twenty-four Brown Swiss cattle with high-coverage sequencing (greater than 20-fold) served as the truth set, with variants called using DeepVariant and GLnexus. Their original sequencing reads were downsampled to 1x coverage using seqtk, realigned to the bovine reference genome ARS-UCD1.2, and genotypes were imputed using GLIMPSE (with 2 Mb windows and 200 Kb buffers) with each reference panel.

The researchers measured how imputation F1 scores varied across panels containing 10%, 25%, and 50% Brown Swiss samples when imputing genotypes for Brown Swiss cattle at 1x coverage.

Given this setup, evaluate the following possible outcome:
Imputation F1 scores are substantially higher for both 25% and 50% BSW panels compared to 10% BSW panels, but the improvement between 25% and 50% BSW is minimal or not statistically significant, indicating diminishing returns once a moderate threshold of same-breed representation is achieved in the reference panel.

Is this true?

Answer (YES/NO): NO